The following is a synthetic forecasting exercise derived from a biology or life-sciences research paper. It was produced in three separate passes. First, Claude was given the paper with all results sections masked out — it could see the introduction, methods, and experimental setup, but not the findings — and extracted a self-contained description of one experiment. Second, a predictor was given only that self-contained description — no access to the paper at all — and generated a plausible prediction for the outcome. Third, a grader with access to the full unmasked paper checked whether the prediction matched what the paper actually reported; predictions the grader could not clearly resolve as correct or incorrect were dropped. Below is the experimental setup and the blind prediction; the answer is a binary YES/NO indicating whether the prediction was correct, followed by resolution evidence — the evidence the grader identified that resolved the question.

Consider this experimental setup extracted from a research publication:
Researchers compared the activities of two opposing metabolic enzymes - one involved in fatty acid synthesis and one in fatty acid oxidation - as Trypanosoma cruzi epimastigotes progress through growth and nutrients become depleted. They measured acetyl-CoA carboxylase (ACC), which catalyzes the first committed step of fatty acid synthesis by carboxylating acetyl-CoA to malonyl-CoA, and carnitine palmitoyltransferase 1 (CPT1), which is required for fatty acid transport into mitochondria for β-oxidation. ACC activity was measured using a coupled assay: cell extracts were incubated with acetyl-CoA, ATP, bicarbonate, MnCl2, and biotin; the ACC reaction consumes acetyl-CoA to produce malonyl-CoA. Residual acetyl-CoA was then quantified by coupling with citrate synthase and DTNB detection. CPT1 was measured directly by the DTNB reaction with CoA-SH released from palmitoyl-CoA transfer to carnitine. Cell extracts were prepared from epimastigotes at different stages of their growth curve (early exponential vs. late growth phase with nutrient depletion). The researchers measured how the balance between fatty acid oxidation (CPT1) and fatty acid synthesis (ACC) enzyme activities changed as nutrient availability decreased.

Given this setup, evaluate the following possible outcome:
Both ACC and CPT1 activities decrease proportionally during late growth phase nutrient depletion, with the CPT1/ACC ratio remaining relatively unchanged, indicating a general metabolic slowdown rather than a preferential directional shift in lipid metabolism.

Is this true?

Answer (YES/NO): NO